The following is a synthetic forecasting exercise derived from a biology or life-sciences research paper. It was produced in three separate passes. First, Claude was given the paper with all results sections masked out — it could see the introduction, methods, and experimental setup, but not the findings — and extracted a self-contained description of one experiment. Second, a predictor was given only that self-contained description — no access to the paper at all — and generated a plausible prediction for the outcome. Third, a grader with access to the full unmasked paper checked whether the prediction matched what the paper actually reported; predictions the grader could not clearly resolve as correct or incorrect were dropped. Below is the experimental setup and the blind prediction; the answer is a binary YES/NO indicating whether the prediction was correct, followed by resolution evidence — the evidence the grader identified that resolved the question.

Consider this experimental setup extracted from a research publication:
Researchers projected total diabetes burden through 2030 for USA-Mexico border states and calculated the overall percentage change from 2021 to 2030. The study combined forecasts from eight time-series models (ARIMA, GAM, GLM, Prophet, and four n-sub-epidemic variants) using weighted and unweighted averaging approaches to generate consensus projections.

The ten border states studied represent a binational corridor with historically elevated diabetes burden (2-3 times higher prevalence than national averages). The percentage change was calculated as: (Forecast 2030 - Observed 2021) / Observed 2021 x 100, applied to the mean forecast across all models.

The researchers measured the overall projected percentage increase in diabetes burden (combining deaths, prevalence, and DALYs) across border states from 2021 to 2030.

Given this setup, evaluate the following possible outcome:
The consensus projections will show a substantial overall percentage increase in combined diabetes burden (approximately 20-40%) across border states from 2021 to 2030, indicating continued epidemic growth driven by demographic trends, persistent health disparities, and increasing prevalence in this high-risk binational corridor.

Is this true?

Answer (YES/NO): NO